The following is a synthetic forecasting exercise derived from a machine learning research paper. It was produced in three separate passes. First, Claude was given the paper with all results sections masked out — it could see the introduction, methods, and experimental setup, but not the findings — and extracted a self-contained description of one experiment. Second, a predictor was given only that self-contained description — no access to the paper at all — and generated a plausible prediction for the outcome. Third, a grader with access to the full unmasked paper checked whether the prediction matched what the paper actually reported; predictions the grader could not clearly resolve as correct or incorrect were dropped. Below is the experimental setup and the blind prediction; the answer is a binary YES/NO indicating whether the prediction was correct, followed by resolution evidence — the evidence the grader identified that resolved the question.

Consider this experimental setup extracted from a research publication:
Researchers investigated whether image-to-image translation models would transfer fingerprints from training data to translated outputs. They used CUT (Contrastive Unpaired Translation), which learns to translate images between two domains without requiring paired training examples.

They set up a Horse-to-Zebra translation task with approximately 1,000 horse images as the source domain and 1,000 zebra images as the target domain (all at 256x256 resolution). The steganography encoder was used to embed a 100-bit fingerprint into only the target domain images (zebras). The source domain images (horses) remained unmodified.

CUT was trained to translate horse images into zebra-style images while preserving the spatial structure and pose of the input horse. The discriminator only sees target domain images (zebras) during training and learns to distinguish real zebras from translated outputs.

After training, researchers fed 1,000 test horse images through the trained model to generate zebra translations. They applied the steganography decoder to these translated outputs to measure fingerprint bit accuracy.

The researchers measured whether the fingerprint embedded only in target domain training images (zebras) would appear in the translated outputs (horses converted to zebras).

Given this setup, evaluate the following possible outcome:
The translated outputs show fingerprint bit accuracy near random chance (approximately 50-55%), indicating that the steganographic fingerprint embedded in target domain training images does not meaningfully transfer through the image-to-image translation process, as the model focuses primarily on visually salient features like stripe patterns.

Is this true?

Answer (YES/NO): NO